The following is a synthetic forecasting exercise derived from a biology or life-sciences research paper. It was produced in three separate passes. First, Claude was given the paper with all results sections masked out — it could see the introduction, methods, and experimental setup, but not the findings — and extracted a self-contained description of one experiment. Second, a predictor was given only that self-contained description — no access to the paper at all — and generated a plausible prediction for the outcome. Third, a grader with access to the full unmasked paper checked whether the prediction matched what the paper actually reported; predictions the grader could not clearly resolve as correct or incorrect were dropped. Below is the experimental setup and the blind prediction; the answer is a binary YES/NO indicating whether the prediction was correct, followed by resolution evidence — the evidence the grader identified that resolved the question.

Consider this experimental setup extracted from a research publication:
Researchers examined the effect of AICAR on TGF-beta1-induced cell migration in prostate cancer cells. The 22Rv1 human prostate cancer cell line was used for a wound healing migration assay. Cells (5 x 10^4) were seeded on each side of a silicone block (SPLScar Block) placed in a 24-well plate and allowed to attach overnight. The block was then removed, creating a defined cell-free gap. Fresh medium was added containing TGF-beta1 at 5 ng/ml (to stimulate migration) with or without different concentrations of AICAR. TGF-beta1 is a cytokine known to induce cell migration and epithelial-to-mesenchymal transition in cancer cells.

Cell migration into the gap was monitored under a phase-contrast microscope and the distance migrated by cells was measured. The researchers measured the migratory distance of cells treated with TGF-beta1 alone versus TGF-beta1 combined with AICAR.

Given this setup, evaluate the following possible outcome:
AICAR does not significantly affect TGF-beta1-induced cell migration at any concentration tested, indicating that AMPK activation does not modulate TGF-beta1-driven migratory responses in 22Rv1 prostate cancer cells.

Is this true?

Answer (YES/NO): NO